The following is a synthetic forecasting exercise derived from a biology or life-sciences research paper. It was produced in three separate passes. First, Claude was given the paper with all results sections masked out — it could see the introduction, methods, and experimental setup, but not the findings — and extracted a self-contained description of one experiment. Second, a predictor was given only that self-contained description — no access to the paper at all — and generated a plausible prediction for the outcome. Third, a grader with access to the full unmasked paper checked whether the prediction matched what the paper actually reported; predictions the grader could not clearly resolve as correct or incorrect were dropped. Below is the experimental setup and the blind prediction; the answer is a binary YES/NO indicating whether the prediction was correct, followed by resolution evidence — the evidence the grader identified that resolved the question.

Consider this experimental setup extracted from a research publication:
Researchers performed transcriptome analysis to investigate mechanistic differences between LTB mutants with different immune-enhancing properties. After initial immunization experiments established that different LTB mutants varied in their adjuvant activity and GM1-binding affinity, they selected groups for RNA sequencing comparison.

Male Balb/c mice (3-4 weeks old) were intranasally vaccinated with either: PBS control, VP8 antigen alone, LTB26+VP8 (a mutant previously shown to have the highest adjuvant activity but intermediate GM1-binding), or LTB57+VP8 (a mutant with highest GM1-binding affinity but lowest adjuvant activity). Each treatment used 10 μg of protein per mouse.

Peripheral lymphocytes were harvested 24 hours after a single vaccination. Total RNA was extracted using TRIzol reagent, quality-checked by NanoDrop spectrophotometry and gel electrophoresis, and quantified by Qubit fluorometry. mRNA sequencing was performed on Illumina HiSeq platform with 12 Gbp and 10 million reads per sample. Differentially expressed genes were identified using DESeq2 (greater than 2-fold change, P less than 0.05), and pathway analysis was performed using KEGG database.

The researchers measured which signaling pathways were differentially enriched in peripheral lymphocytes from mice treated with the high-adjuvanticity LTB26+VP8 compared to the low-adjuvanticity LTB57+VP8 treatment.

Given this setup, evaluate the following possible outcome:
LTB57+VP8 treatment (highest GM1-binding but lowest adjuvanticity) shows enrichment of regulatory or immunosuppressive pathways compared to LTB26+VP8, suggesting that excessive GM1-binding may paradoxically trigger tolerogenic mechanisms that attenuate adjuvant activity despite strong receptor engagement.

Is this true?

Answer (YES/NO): NO